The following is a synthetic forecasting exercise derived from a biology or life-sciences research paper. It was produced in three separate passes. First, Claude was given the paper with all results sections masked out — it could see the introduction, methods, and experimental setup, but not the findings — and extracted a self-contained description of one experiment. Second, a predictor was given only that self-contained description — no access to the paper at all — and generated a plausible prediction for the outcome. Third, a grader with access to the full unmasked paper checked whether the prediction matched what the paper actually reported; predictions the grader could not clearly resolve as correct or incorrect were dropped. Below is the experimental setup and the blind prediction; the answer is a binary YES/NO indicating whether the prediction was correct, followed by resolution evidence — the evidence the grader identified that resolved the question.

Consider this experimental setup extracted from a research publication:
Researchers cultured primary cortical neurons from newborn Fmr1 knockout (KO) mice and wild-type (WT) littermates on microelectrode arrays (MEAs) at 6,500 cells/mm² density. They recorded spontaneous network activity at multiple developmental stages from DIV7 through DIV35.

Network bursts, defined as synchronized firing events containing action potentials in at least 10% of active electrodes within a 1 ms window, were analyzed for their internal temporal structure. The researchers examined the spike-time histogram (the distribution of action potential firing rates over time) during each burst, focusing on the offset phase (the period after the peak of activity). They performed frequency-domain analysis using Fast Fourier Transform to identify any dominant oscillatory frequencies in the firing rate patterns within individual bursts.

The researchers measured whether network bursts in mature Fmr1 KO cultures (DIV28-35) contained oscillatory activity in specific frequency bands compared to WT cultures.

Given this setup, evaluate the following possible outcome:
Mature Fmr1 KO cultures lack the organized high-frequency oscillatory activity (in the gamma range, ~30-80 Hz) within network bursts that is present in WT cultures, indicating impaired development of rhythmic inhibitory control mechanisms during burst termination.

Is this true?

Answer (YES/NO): NO